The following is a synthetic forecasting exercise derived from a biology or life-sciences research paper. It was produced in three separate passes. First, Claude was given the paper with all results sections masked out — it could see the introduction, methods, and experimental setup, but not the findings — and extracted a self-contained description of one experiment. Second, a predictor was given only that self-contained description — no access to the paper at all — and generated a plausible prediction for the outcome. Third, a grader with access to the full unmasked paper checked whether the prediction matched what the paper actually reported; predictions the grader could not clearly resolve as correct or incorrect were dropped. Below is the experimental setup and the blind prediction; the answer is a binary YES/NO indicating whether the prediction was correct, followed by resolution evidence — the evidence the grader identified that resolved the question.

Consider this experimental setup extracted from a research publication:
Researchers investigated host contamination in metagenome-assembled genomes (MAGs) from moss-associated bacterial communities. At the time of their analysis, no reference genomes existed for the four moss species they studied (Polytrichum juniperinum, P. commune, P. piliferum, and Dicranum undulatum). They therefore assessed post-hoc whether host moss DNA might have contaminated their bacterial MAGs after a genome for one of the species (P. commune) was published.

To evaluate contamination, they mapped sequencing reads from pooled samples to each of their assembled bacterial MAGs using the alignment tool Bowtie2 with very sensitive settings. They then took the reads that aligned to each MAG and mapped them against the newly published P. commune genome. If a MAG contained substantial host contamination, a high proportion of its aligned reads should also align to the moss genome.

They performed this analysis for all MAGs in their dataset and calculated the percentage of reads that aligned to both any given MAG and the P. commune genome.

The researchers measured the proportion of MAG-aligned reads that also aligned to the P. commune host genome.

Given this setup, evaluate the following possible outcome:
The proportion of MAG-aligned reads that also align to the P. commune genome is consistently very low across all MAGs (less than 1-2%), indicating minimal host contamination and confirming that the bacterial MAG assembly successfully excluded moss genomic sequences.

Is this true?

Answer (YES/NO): NO